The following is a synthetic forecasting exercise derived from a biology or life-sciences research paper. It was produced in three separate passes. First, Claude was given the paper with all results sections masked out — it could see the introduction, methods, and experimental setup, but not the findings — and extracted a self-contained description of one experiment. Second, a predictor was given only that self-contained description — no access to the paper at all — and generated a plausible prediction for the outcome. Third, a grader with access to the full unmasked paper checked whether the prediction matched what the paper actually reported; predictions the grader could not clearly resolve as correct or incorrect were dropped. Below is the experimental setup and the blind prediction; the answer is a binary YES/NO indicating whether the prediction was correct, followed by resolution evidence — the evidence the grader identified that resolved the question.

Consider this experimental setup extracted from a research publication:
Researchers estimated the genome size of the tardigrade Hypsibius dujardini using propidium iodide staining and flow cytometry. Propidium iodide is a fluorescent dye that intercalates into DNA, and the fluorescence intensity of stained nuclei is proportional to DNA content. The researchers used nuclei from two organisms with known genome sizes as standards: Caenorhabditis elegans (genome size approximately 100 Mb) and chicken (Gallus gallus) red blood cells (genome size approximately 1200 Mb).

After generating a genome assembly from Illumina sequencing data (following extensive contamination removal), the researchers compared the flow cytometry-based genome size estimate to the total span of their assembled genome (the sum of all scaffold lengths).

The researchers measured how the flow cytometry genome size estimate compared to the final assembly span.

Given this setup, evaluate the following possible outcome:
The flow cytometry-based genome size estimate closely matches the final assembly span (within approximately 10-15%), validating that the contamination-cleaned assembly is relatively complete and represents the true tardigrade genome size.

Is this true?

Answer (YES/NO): NO